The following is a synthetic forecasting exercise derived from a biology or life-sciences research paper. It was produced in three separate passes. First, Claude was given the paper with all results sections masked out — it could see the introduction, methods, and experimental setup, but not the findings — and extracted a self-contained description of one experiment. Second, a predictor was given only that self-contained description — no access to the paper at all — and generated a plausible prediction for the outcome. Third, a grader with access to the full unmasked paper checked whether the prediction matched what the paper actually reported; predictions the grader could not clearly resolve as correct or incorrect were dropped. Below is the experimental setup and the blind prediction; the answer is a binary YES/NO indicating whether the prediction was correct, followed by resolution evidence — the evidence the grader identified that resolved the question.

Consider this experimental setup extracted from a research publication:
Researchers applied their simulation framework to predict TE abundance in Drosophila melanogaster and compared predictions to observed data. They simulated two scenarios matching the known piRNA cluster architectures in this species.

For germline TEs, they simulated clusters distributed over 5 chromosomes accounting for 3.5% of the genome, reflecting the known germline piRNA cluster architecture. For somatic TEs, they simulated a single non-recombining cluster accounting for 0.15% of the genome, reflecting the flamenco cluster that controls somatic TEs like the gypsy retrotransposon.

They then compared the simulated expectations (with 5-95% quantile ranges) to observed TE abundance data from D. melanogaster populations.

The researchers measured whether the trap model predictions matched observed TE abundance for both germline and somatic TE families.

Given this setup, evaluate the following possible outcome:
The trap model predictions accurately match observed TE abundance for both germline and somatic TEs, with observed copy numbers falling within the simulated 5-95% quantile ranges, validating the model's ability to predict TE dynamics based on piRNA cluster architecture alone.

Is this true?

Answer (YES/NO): NO